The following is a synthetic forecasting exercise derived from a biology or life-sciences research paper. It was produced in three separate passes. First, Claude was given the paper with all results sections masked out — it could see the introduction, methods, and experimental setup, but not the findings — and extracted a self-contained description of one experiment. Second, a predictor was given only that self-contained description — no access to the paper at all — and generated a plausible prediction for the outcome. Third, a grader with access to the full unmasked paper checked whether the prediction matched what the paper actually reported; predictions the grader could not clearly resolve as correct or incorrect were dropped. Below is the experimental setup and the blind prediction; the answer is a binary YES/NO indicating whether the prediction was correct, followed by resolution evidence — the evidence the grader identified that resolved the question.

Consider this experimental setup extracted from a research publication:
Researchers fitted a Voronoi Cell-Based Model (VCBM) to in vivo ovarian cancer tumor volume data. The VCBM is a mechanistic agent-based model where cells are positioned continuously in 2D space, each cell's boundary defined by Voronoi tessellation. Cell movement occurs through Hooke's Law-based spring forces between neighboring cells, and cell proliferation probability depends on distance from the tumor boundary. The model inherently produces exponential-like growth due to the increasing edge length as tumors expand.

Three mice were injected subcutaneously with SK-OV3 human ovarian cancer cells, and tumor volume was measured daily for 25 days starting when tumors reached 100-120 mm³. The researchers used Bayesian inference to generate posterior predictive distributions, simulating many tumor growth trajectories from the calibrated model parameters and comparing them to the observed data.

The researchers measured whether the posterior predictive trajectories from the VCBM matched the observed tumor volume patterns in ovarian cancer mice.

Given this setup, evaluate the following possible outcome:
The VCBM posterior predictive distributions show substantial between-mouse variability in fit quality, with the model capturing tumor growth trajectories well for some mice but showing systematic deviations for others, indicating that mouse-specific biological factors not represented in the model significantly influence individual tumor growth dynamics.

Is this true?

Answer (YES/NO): YES